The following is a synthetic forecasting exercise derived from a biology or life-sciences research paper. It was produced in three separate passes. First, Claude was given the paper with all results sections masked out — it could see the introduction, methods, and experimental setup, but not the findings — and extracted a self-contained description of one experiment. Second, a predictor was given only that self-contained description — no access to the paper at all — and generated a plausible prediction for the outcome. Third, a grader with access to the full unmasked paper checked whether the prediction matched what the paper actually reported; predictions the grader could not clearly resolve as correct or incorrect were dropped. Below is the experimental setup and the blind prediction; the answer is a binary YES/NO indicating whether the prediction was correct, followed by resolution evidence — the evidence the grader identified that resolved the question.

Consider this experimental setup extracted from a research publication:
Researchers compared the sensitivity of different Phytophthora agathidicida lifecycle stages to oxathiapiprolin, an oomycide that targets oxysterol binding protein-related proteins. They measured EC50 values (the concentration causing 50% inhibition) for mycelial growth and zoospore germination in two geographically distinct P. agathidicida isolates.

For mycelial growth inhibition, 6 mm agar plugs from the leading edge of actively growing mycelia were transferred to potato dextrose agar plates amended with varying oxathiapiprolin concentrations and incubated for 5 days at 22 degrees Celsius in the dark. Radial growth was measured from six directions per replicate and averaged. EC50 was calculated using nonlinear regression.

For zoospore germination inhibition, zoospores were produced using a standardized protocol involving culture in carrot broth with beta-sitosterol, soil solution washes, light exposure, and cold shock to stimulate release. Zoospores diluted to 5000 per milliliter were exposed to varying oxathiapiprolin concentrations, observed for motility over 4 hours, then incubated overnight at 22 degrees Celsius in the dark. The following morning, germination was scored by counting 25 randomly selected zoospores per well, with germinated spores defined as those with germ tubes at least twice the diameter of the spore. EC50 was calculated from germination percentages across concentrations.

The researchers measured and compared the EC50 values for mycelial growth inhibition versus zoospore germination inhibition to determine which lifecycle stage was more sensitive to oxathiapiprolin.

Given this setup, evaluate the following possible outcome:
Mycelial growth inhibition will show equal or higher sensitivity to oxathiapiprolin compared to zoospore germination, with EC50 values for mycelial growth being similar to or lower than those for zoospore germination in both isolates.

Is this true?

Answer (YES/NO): YES